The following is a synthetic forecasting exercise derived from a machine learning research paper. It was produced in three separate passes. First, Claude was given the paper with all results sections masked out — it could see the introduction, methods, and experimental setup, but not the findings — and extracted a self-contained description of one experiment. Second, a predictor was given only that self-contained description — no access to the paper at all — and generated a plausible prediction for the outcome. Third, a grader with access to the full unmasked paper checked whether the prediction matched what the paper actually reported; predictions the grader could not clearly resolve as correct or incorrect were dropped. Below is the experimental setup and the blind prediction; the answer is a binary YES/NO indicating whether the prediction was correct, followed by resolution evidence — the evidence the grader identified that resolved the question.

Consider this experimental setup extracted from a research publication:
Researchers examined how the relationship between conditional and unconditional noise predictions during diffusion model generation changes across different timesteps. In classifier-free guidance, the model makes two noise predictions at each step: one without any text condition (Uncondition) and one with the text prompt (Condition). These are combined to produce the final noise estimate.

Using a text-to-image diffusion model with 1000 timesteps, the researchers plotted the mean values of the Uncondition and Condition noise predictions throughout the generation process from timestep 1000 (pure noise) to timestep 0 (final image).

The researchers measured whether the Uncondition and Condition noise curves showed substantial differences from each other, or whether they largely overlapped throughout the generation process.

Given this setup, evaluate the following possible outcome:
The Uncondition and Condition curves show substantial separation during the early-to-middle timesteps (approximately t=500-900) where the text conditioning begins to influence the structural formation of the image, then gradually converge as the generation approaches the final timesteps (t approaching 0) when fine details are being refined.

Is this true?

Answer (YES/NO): NO